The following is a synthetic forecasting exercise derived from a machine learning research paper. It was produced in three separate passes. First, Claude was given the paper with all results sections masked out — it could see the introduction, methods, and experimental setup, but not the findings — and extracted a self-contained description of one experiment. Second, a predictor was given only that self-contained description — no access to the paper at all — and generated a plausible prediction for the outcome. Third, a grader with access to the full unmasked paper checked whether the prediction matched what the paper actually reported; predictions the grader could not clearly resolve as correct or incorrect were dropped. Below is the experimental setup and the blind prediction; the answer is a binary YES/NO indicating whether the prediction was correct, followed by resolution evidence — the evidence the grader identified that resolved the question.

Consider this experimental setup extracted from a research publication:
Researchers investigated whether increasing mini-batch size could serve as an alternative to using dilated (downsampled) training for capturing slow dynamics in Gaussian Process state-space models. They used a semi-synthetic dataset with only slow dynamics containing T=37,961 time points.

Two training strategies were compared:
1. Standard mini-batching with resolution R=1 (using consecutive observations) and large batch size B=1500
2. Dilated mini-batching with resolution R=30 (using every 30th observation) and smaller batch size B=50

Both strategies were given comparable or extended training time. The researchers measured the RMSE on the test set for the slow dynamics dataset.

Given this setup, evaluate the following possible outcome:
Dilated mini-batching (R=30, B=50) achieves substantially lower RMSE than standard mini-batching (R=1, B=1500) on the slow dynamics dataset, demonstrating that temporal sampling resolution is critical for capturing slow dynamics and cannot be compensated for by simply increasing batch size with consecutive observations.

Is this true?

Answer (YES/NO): YES